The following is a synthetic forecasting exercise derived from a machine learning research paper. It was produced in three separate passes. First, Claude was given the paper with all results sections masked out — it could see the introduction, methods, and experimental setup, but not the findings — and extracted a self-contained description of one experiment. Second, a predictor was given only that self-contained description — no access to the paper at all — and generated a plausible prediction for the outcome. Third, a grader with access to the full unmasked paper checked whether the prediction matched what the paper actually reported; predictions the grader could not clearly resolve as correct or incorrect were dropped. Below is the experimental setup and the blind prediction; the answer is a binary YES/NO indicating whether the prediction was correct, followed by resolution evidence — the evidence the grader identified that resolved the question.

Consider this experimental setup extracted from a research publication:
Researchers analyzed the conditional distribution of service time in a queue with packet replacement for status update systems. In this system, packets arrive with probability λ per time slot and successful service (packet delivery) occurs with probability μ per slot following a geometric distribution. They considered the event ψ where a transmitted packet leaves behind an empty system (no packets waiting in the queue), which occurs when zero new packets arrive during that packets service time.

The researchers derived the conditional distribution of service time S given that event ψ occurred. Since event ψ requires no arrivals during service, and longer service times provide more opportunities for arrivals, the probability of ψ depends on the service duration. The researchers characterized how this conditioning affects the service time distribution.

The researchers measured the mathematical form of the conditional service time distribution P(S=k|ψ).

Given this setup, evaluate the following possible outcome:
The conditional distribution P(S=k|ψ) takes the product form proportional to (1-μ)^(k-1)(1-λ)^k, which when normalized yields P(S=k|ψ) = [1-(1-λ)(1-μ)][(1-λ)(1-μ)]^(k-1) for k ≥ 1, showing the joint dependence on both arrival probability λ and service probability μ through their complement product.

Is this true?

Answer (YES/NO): YES